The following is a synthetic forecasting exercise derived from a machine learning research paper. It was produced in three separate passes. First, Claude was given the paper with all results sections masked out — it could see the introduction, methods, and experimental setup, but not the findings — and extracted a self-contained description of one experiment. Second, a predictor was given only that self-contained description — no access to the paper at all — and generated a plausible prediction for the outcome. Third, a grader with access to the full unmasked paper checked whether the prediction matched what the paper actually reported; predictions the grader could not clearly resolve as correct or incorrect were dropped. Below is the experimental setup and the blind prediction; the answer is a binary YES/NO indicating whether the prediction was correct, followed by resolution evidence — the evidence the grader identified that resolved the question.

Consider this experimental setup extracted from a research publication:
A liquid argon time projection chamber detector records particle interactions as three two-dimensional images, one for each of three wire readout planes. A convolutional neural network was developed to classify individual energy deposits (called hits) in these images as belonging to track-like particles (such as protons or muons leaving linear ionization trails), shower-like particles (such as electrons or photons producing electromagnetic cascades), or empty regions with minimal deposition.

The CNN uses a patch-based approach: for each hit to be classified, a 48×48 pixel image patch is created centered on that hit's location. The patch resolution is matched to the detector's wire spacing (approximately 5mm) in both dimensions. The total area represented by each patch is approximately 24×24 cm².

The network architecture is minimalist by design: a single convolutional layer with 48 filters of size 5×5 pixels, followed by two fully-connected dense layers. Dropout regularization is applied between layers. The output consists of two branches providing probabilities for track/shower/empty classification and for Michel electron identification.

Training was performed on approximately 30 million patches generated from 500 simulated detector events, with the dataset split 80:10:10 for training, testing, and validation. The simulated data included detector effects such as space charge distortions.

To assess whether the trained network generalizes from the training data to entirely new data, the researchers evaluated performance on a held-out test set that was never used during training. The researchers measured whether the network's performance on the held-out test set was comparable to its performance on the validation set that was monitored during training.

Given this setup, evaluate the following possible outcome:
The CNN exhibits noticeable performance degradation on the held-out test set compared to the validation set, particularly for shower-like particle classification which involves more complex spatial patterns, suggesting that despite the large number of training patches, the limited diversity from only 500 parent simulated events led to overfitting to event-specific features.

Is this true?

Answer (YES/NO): NO